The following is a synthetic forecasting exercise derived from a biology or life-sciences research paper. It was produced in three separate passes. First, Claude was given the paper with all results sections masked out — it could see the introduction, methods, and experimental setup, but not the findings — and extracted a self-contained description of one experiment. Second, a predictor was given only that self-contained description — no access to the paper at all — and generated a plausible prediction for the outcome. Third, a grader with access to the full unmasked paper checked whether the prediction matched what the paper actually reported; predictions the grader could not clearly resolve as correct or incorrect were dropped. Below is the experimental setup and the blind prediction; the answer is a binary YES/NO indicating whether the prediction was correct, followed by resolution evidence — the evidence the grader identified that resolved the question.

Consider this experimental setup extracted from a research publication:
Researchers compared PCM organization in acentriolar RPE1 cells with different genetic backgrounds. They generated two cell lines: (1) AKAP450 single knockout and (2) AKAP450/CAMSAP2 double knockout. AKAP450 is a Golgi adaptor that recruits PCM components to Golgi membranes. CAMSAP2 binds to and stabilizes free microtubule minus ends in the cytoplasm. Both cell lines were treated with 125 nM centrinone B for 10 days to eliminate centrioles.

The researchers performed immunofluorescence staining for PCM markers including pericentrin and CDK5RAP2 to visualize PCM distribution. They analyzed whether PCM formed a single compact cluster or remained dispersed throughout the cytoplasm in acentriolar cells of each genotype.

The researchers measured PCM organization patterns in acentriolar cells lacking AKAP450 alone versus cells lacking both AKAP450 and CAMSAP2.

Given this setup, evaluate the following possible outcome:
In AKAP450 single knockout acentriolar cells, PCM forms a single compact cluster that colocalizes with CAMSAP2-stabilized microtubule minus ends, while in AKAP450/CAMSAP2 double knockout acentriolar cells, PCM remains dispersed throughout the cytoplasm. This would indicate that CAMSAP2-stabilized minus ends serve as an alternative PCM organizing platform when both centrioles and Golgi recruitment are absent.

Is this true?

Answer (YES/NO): NO